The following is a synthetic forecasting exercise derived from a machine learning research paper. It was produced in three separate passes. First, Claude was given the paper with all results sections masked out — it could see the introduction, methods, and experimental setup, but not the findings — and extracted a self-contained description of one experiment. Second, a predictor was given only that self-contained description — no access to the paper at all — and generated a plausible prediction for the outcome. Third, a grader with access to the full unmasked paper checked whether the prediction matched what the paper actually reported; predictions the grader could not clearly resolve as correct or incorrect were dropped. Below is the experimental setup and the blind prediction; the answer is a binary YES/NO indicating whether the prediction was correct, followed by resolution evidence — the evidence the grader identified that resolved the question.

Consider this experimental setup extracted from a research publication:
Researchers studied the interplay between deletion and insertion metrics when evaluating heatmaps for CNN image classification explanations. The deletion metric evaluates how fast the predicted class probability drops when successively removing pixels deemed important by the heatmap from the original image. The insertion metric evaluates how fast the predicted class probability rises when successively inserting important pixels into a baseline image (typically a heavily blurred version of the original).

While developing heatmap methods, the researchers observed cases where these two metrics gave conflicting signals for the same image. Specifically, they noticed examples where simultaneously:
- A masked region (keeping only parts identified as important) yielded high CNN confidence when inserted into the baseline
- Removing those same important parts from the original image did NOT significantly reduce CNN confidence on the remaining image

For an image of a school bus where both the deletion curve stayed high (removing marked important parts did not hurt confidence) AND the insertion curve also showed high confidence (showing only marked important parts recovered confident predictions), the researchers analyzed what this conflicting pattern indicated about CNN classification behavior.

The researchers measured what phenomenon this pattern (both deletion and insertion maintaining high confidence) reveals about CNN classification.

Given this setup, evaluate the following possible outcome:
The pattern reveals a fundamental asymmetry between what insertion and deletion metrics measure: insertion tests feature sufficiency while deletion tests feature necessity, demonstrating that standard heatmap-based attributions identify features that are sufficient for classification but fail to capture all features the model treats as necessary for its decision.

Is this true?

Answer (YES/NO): NO